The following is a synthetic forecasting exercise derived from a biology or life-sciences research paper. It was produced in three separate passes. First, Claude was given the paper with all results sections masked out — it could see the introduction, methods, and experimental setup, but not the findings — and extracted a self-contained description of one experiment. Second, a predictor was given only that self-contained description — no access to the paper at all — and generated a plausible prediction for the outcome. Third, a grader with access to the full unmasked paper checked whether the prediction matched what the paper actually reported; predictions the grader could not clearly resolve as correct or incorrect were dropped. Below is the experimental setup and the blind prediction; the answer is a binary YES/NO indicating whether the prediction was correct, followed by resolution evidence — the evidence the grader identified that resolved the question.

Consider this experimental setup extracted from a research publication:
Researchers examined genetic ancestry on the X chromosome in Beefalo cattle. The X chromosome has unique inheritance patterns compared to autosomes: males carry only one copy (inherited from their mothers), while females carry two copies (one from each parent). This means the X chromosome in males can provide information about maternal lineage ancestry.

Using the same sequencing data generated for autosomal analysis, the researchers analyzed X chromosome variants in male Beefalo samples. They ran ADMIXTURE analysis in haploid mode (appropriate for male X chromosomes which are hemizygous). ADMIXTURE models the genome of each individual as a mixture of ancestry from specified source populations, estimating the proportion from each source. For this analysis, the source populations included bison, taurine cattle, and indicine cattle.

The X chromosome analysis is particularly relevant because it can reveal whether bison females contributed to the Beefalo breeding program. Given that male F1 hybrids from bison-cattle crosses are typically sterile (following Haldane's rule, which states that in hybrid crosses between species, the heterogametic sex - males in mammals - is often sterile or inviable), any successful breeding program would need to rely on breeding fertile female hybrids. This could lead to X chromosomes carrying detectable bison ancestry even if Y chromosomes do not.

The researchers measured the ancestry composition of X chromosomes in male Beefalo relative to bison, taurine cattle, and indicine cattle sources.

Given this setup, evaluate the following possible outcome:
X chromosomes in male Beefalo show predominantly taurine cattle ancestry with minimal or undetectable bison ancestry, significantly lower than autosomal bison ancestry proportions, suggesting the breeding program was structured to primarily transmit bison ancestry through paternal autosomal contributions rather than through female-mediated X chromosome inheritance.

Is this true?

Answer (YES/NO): YES